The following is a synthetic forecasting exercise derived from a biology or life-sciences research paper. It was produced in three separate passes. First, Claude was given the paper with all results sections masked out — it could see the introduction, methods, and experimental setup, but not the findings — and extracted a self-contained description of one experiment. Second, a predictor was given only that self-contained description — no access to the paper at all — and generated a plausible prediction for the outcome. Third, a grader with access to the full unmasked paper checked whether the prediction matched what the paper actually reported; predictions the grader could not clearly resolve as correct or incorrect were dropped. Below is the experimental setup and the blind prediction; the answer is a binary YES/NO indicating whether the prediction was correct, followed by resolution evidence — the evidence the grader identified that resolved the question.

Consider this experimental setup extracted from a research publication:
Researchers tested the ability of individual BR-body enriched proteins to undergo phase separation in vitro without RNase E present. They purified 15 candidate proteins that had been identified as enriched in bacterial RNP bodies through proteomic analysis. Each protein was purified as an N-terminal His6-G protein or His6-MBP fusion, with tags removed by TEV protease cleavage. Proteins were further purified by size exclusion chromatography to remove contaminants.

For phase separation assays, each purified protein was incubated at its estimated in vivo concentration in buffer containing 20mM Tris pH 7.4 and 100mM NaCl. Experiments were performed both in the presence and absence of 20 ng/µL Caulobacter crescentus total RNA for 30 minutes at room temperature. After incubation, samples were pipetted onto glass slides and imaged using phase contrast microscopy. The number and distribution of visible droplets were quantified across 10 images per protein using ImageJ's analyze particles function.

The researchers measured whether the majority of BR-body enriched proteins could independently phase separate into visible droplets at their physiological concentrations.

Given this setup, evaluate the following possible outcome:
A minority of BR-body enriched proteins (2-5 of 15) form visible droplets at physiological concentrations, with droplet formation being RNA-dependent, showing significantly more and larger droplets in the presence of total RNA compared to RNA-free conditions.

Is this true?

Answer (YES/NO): YES